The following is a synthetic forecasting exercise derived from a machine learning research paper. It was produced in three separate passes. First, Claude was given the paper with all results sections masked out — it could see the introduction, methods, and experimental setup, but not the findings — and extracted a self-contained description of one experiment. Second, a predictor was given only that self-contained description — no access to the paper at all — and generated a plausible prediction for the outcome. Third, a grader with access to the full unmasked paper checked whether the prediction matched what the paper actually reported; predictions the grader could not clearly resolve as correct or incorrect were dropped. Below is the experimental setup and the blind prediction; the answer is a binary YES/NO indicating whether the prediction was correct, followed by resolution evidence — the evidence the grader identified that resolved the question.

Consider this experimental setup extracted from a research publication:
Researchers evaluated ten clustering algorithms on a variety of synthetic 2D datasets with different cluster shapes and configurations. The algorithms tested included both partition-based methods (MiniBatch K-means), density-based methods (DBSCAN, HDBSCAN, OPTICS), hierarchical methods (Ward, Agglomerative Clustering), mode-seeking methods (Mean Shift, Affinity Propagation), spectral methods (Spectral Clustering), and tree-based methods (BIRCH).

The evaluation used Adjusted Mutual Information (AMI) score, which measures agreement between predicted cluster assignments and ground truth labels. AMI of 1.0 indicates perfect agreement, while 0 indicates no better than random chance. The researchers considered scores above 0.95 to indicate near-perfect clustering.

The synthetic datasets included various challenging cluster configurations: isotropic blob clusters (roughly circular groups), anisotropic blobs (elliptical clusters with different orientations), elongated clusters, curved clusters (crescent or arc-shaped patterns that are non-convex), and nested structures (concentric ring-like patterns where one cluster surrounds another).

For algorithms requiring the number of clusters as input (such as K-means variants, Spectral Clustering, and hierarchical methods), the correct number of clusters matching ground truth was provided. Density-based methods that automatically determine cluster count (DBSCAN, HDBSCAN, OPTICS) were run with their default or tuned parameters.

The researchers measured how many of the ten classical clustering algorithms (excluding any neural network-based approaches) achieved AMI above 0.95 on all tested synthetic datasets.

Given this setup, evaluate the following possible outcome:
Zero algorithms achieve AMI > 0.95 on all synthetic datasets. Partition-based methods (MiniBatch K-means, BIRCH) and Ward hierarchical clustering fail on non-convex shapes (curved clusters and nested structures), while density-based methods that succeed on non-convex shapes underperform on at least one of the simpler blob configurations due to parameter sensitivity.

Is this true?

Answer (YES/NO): NO